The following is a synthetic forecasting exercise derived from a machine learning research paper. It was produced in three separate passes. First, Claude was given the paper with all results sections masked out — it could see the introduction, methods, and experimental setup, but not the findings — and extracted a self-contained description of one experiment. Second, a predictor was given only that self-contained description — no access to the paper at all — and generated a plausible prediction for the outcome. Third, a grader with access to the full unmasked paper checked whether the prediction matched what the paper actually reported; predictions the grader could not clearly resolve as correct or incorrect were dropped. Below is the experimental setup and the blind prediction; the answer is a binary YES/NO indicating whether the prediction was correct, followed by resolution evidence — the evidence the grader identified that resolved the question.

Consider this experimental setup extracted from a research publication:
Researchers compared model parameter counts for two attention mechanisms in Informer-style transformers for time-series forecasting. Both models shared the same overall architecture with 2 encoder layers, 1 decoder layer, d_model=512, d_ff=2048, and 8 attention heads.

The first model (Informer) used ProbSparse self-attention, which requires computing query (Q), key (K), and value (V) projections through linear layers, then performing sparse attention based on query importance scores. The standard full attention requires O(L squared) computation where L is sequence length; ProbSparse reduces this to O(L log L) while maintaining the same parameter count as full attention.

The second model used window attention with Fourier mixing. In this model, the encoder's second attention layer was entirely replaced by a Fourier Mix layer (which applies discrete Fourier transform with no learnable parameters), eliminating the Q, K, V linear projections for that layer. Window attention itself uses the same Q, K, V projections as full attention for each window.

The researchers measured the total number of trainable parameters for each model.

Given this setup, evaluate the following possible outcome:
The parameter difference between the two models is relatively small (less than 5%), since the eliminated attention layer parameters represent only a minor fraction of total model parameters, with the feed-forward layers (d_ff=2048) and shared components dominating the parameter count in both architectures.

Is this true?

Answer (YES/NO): NO